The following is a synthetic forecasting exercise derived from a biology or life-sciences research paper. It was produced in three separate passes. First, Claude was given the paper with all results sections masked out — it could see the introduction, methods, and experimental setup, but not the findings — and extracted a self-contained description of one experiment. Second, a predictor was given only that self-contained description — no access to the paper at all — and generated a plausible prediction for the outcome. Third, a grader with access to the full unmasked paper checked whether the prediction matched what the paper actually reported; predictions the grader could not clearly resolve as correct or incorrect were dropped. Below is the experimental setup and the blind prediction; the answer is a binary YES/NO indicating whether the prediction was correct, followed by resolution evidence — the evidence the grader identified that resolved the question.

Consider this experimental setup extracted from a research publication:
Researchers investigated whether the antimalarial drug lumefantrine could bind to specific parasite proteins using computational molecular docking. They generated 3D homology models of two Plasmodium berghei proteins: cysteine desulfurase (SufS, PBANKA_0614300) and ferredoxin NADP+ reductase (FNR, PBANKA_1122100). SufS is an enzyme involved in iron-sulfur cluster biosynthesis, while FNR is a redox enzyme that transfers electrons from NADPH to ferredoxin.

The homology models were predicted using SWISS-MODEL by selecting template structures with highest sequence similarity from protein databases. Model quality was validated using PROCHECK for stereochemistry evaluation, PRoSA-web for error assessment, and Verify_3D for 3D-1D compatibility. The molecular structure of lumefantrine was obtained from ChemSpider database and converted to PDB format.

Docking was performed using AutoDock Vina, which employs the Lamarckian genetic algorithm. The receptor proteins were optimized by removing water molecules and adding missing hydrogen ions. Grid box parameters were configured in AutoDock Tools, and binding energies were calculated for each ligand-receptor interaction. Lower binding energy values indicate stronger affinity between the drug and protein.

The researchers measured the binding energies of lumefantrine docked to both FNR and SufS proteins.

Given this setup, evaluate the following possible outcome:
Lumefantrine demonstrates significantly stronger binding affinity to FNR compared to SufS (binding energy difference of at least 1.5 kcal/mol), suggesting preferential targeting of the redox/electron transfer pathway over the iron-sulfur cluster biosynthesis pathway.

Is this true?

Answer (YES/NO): NO